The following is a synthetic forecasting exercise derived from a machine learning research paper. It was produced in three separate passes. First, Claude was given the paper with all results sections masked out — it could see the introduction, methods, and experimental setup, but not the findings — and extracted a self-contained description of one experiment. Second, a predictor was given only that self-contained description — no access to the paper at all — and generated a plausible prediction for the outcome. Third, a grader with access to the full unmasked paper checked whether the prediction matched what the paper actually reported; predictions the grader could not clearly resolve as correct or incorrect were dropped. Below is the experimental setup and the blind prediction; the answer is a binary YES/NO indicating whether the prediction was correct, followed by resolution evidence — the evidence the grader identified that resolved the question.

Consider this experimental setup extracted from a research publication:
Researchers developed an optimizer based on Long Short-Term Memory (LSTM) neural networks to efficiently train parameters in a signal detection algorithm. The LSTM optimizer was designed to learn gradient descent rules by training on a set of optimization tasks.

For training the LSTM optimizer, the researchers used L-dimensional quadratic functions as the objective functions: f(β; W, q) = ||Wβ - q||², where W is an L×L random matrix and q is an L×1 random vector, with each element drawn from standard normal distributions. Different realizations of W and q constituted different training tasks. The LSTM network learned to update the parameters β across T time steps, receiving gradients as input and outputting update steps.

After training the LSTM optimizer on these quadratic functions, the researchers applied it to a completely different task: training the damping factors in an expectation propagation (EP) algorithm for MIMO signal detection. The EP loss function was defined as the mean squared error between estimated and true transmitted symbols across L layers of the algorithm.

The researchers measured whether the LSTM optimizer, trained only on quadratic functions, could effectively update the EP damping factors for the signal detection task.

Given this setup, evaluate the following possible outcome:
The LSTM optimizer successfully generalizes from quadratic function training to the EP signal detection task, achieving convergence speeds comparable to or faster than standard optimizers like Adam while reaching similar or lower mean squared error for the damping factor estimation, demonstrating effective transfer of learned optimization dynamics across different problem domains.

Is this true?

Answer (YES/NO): YES